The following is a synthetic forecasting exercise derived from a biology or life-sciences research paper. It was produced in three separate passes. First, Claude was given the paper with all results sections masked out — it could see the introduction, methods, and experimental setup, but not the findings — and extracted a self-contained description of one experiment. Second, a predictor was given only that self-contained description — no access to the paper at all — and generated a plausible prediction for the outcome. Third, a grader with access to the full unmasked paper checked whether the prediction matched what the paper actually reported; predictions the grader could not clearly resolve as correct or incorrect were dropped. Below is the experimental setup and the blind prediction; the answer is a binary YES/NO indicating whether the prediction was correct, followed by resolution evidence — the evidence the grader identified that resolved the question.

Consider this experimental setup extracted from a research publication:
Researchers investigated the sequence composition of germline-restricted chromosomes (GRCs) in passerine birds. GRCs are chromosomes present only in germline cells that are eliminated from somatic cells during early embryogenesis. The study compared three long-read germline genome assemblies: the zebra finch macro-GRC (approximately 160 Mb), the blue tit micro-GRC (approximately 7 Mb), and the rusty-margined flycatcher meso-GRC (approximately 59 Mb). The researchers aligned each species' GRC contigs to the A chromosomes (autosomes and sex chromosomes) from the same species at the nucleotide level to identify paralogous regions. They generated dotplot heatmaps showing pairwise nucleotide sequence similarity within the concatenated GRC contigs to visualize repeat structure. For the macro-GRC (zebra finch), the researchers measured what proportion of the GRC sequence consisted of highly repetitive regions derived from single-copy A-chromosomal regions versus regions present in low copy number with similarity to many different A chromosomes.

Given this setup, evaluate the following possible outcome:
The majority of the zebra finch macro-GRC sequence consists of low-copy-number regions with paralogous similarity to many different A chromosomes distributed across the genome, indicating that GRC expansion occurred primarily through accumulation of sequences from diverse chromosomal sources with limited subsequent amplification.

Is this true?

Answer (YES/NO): NO